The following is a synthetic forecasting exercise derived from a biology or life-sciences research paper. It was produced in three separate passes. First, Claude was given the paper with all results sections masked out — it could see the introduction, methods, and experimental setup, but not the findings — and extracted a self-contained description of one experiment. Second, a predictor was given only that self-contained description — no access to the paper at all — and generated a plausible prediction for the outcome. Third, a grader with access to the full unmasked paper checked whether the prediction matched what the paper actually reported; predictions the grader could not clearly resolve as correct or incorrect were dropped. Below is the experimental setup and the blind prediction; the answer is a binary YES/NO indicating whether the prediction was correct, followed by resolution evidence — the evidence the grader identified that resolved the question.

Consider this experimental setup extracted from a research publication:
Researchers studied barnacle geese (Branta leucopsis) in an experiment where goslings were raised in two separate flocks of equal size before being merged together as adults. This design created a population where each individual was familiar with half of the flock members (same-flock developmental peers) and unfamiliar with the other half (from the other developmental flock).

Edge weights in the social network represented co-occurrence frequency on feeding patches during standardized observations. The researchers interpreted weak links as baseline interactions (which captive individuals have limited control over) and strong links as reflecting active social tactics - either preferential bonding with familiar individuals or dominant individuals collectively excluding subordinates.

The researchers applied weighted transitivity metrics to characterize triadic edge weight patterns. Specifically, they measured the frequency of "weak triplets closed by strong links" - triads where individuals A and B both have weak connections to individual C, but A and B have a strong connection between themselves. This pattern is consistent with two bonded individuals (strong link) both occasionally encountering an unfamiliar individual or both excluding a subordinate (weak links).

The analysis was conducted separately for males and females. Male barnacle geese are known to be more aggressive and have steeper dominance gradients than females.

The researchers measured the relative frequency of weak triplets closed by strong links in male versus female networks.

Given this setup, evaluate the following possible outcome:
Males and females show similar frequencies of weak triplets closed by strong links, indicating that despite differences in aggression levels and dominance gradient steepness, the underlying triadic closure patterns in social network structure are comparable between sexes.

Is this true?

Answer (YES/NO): NO